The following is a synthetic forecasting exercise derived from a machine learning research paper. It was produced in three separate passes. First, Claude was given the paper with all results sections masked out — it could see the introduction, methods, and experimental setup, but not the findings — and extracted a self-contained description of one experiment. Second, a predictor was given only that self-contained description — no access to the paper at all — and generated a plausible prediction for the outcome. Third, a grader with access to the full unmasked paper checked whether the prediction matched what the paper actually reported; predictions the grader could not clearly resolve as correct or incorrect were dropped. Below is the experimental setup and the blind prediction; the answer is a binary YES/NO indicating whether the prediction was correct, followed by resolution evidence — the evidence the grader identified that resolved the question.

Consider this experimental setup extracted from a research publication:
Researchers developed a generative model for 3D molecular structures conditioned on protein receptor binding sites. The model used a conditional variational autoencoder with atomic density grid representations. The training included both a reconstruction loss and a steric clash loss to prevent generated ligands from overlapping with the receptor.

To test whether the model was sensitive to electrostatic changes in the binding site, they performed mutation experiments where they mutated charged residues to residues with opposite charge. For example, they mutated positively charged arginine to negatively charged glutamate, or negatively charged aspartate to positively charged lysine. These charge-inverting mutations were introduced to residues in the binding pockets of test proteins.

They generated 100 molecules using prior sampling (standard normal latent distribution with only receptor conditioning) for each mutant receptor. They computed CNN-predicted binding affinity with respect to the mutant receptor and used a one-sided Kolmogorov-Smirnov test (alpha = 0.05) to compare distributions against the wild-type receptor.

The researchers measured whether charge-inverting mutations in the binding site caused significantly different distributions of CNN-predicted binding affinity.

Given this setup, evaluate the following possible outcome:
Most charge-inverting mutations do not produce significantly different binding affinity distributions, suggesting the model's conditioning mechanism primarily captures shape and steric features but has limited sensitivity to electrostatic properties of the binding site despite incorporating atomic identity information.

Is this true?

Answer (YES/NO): NO